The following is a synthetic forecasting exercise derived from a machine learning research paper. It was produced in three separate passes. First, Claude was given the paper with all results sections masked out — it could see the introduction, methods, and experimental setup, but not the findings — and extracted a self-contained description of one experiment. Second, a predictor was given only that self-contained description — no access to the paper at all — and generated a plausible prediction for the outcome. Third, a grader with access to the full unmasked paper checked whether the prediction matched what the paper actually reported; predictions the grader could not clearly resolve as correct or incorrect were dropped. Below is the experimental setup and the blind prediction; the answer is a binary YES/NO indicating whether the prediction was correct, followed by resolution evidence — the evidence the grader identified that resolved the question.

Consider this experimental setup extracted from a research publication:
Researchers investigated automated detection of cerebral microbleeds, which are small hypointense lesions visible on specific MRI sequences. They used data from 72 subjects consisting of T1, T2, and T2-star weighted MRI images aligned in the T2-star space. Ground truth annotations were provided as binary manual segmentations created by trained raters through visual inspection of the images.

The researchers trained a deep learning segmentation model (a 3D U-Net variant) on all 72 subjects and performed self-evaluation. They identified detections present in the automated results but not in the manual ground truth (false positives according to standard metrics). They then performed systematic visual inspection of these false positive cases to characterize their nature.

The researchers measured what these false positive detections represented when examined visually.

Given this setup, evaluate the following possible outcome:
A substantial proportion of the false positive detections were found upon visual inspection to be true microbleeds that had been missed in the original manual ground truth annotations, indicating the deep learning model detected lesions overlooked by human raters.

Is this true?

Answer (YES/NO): YES